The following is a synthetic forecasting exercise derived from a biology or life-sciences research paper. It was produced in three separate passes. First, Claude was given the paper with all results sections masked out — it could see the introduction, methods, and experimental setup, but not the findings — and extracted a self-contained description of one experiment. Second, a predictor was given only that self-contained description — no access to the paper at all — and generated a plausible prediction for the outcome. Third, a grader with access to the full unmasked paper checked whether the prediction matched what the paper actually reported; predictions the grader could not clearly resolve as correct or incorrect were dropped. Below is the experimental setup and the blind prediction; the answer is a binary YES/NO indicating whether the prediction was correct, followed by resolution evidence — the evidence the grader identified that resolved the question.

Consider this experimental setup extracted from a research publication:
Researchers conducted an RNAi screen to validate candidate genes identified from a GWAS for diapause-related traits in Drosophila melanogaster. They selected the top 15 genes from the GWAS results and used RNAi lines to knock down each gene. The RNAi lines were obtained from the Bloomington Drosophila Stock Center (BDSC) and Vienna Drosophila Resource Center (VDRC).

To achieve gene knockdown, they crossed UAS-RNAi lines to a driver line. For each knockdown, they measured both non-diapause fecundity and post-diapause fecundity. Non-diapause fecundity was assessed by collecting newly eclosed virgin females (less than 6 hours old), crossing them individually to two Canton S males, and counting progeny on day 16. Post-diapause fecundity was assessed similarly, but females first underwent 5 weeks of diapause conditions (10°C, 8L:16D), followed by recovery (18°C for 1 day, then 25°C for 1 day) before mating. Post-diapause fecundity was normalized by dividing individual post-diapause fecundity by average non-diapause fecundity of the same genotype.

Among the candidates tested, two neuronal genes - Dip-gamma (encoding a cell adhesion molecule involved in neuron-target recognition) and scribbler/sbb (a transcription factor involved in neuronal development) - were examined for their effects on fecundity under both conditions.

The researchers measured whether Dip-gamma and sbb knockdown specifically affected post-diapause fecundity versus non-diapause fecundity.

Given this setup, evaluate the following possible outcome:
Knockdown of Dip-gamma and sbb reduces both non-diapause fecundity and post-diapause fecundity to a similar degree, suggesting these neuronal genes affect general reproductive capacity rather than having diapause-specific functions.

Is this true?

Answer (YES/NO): NO